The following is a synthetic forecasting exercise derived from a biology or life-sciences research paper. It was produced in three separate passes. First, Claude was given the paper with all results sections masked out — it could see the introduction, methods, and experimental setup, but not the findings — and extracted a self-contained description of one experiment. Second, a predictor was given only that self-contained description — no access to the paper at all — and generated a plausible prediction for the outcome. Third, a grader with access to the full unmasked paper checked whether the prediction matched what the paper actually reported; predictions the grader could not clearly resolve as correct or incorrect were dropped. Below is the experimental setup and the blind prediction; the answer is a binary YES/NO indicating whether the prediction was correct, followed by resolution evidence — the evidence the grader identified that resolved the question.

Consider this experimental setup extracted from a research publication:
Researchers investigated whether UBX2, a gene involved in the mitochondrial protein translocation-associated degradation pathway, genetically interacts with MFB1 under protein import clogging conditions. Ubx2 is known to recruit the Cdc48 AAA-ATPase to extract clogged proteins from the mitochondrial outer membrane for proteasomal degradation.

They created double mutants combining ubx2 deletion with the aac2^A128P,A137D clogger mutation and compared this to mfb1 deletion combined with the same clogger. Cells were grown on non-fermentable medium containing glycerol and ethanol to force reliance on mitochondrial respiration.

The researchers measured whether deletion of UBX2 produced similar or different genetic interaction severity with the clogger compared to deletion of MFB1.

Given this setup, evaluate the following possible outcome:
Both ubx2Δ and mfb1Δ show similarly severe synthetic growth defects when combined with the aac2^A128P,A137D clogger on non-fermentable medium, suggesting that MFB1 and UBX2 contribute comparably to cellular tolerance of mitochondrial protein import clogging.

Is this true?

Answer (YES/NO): NO